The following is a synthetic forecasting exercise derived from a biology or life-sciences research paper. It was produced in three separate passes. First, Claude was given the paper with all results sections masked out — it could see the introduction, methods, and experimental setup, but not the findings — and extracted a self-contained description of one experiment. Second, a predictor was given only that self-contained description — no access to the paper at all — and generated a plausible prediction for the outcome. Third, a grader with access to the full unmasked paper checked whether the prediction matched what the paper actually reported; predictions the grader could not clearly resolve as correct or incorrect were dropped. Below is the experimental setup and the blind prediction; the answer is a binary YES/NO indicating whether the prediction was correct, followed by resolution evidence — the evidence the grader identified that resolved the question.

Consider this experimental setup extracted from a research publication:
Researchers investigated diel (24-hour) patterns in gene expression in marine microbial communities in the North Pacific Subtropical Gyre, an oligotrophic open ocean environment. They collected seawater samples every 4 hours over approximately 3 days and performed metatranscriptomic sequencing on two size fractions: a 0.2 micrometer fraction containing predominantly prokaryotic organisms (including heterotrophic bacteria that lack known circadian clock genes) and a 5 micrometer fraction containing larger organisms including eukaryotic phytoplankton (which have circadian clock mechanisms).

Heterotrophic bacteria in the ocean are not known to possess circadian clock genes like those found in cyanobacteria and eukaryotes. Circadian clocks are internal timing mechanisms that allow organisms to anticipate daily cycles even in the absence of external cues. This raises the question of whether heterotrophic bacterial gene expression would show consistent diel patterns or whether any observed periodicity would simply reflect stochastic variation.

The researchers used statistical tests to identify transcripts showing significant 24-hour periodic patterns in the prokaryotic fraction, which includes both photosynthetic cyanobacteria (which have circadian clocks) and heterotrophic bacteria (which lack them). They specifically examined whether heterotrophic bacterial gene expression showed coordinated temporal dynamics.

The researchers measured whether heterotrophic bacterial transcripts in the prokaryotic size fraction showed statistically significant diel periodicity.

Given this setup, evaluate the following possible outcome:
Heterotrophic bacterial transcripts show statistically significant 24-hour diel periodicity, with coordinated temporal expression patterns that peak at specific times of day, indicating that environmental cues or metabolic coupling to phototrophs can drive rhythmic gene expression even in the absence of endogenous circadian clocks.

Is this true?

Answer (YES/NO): YES